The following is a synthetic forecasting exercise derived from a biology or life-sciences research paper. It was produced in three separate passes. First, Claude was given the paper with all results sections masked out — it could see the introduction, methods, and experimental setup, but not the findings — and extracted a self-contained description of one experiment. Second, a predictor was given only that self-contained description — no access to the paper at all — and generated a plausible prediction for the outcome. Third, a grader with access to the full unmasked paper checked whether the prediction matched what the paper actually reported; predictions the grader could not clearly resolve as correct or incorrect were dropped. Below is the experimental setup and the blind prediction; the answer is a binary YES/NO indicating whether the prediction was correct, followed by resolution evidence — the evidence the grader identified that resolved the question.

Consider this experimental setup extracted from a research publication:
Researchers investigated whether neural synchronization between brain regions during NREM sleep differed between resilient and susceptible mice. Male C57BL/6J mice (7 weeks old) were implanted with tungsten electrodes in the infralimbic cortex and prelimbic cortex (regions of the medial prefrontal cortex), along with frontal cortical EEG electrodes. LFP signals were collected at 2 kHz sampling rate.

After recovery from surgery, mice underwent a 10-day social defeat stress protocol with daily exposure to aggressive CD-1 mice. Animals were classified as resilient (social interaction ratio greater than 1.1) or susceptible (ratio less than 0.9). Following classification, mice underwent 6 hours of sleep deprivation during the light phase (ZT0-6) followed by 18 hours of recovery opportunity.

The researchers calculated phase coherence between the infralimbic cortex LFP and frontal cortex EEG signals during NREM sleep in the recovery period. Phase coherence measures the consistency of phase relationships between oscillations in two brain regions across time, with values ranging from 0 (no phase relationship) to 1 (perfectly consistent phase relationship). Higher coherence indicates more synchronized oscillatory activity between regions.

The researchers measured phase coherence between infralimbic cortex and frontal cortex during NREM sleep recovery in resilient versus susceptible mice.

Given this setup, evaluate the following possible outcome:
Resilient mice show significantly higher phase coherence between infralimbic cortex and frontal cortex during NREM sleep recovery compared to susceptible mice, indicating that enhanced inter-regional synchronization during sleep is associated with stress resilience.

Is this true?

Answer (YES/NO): YES